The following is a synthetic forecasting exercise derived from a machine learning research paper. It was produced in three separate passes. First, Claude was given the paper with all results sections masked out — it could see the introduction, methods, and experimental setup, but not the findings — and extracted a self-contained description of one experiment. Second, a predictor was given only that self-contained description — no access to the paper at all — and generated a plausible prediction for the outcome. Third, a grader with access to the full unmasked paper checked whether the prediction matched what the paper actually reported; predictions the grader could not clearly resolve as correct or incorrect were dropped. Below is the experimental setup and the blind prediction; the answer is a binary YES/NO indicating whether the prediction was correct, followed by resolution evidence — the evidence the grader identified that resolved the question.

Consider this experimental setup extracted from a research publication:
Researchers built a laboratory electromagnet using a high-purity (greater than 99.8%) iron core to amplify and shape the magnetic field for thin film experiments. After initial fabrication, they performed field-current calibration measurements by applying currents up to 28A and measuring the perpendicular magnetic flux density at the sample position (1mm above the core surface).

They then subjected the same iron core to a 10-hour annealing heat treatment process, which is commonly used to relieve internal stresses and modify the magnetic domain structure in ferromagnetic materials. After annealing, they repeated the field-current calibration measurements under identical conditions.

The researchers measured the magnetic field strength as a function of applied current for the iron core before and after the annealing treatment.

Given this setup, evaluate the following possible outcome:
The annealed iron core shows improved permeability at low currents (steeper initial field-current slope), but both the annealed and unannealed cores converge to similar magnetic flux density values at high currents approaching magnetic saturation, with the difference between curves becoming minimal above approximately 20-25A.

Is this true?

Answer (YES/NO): NO